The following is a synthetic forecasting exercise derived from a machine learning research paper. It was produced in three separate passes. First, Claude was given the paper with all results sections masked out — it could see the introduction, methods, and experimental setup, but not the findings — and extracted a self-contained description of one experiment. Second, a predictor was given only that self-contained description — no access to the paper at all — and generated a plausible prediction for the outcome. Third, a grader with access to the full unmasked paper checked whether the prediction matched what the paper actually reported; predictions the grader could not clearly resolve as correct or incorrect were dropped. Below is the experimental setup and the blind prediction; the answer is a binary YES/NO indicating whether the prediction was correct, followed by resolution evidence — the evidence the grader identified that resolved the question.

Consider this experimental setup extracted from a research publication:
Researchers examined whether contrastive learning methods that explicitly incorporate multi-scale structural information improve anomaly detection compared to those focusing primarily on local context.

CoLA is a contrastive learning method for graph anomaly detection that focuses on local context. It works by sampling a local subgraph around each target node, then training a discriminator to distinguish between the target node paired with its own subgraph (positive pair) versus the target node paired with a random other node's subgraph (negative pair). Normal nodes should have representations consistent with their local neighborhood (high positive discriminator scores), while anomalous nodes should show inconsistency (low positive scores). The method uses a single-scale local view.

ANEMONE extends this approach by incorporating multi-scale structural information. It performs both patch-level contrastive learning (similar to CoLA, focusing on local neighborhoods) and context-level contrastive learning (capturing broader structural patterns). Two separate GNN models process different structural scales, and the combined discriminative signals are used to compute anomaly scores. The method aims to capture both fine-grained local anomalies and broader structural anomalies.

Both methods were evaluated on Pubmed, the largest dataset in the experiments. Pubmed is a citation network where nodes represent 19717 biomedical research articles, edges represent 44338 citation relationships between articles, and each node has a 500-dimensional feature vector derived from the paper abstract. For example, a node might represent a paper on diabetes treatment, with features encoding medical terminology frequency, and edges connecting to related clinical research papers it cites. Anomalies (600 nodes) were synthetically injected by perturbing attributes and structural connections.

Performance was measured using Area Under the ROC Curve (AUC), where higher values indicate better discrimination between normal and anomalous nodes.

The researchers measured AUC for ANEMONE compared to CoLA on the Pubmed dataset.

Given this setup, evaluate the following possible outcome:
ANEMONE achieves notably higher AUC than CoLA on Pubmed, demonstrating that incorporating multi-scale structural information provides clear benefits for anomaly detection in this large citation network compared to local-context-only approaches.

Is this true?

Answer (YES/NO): NO